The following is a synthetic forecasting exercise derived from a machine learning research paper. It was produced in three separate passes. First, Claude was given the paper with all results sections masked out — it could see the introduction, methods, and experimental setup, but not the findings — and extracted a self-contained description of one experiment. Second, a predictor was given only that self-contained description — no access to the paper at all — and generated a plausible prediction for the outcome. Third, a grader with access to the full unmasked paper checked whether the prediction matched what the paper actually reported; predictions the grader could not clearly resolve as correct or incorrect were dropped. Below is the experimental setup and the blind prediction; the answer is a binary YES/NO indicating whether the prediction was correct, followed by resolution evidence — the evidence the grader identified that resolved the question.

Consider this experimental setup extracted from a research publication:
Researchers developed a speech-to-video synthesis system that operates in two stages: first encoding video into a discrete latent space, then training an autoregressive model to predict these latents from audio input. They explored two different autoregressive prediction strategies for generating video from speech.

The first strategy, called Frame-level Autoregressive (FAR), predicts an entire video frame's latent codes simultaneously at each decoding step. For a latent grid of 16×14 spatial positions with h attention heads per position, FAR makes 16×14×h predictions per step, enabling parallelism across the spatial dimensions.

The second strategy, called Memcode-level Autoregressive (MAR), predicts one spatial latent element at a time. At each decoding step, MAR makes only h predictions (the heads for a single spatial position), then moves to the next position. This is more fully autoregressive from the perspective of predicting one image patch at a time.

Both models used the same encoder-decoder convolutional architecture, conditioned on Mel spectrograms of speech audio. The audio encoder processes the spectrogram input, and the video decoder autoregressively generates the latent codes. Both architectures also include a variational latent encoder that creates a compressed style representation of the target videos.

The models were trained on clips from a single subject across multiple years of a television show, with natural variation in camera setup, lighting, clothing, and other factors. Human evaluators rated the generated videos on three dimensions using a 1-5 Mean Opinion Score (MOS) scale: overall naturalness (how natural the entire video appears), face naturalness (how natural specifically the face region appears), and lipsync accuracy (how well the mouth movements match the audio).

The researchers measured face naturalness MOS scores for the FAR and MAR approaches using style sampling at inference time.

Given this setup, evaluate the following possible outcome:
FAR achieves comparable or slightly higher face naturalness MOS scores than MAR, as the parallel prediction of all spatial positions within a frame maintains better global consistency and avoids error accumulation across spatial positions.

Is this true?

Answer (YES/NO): NO